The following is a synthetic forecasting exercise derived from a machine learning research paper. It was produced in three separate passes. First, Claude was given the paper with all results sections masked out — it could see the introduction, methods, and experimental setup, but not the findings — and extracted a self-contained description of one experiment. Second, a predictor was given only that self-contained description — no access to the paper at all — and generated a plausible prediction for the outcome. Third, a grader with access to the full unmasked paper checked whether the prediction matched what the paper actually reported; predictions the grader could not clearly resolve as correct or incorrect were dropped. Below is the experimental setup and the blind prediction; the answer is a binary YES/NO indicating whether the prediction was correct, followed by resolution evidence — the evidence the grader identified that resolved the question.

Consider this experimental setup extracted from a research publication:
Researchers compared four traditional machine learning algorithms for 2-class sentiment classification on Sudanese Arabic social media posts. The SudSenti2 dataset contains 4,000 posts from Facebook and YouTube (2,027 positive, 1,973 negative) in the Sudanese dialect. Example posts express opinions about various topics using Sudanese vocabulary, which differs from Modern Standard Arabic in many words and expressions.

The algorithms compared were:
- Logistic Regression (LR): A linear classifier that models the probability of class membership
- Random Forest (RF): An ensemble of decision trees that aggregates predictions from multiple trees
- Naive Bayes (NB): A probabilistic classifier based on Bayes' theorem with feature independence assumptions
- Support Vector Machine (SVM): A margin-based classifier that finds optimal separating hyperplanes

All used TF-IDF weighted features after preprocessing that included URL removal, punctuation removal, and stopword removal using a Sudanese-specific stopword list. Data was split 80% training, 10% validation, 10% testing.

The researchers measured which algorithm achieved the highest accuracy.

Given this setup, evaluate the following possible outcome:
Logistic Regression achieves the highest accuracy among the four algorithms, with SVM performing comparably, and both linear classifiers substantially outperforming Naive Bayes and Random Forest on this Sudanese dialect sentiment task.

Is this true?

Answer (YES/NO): NO